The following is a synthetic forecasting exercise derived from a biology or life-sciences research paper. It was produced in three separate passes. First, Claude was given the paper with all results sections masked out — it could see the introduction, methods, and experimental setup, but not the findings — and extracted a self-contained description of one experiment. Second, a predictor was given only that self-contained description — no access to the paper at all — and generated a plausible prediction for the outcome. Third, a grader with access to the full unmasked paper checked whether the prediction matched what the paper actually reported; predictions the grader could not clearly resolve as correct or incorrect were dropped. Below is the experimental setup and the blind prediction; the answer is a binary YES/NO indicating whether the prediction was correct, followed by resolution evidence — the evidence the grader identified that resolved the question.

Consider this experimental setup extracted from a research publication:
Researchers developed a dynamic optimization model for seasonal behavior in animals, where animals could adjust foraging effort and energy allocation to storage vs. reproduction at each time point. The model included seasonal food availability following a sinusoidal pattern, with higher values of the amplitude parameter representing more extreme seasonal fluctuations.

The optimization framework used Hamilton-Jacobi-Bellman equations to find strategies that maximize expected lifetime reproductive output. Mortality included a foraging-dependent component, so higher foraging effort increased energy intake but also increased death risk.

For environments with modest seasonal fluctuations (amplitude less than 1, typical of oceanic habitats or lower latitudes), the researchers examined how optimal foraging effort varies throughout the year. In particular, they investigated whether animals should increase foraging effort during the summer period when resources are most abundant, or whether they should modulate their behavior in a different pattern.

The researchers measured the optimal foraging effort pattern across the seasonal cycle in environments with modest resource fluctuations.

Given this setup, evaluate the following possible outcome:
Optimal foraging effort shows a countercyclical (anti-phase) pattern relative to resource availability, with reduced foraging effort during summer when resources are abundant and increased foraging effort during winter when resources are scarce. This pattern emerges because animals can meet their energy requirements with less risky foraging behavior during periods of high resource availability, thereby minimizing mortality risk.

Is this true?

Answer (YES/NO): NO